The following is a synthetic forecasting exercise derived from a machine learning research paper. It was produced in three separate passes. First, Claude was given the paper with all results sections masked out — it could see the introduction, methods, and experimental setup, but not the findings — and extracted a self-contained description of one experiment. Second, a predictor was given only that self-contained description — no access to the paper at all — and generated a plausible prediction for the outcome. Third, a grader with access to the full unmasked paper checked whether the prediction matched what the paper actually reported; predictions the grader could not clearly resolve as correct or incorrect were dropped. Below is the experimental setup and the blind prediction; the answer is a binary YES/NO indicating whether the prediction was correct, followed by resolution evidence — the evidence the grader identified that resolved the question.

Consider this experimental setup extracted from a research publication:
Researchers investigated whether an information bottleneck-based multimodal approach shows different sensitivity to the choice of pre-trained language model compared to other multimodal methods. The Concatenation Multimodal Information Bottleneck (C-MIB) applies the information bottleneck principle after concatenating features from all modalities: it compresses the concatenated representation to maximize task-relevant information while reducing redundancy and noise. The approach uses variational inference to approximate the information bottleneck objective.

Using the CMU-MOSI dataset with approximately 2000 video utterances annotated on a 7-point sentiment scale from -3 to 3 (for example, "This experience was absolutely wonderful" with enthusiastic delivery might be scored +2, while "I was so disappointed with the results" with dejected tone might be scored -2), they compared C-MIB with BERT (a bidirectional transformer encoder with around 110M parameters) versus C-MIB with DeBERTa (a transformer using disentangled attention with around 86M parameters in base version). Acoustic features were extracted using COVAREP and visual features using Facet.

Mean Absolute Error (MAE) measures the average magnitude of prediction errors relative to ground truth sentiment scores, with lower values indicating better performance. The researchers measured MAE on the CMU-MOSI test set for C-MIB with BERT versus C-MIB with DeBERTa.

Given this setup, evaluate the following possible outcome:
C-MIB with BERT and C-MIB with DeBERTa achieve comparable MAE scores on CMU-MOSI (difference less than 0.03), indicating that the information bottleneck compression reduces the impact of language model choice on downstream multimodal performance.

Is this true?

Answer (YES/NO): NO